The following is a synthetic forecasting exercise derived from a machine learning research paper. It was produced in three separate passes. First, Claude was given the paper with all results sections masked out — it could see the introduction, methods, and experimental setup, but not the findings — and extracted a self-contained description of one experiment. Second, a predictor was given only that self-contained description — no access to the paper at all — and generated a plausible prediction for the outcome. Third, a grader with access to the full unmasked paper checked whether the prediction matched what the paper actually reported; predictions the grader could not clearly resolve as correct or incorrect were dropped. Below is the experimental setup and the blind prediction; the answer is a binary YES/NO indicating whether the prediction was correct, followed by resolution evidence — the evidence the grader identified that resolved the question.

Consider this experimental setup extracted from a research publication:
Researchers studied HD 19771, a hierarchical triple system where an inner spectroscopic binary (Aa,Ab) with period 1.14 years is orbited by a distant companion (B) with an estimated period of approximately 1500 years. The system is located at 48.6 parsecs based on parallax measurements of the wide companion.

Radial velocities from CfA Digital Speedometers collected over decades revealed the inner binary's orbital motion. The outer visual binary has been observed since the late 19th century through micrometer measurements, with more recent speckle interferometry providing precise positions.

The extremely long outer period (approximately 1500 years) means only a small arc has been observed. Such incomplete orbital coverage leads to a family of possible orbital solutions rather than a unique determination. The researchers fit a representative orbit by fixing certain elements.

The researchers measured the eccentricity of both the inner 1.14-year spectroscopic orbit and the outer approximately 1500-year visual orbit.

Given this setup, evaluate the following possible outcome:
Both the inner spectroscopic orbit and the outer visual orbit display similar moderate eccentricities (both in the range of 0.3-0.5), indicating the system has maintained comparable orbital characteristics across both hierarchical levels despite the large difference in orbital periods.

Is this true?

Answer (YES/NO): YES